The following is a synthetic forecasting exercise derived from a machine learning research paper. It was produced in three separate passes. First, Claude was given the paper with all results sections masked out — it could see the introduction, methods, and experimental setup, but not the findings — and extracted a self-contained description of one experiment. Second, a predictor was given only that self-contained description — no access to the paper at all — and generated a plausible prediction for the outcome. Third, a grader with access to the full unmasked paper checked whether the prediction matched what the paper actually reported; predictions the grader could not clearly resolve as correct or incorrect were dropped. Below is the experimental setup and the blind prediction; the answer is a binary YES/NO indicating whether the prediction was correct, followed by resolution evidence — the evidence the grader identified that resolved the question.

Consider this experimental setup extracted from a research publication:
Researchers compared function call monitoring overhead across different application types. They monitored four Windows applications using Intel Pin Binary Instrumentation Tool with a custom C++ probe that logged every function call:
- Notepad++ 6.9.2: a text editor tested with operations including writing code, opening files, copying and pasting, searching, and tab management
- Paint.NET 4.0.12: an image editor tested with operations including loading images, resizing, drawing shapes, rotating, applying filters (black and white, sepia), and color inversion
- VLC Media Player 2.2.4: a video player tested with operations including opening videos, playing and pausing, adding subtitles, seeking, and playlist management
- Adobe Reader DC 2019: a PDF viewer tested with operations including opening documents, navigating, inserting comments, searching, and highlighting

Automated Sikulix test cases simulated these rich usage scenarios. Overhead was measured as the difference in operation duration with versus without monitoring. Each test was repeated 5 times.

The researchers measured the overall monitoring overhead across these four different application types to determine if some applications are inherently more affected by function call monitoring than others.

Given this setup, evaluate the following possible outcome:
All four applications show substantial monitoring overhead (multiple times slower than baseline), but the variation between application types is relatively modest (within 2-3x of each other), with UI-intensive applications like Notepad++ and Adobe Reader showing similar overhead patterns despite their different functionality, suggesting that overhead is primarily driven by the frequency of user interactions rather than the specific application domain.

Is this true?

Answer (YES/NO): NO